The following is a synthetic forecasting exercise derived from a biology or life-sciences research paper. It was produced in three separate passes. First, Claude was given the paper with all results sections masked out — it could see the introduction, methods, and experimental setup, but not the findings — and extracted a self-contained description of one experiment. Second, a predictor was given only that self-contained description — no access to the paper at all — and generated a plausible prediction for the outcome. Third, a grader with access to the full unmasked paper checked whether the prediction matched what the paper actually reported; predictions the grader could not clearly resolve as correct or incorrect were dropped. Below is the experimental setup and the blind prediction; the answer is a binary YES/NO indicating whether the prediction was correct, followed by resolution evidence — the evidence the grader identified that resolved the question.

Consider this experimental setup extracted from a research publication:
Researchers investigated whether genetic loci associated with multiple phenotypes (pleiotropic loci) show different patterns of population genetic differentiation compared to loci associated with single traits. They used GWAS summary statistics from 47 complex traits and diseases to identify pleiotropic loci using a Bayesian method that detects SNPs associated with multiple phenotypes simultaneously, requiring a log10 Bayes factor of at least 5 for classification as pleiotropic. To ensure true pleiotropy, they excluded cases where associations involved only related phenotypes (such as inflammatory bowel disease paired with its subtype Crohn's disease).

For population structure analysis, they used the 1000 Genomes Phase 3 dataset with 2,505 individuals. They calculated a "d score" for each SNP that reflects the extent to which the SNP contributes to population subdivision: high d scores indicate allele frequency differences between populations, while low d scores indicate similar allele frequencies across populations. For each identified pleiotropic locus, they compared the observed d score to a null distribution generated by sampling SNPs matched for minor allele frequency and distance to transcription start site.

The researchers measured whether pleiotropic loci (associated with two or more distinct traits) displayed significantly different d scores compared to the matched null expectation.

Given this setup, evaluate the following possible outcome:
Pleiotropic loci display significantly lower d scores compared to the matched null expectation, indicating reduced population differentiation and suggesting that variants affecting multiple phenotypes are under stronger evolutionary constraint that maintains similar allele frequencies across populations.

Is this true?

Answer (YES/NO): YES